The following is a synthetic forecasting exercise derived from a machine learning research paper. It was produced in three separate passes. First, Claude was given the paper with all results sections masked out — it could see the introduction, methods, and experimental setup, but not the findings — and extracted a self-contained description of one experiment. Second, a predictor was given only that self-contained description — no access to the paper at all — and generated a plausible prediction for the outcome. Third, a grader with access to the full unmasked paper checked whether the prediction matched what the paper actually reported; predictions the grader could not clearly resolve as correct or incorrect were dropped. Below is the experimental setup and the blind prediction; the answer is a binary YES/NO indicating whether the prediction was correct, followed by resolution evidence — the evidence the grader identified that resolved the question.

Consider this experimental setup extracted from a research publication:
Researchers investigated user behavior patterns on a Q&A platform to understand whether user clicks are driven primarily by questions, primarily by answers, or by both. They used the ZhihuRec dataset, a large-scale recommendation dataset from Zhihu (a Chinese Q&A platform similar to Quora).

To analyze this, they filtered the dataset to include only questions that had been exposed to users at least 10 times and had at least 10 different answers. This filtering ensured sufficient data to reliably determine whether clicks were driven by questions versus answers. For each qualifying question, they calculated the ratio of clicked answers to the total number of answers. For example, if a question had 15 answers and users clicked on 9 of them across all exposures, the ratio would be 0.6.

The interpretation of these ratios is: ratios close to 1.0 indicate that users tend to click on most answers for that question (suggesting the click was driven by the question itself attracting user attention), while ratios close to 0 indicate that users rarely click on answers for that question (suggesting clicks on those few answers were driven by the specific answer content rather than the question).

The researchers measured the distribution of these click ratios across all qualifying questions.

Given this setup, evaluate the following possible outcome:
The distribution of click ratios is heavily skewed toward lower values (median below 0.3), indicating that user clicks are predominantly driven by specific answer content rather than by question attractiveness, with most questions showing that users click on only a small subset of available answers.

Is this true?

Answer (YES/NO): NO